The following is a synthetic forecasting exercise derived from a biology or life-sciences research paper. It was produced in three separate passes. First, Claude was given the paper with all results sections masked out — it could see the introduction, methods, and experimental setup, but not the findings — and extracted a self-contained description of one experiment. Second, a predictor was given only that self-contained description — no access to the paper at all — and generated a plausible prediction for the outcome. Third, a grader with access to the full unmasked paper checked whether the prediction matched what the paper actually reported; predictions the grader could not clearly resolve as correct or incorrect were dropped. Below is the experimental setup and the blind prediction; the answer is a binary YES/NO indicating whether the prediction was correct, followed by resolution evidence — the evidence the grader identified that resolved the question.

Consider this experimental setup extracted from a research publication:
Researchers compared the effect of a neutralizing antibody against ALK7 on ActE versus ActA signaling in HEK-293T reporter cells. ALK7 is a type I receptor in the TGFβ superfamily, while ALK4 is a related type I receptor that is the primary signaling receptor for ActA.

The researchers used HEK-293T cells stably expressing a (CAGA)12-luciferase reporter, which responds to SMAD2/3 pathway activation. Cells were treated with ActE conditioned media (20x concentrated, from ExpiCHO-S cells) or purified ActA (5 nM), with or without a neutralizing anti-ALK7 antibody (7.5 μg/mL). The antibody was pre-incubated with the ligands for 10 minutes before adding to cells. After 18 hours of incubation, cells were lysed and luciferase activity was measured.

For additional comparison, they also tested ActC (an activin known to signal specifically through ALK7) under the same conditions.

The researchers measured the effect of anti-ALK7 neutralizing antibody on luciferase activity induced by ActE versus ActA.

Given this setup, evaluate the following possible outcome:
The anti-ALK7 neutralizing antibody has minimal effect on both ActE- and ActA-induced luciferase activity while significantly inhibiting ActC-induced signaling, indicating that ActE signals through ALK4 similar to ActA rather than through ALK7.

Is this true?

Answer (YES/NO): NO